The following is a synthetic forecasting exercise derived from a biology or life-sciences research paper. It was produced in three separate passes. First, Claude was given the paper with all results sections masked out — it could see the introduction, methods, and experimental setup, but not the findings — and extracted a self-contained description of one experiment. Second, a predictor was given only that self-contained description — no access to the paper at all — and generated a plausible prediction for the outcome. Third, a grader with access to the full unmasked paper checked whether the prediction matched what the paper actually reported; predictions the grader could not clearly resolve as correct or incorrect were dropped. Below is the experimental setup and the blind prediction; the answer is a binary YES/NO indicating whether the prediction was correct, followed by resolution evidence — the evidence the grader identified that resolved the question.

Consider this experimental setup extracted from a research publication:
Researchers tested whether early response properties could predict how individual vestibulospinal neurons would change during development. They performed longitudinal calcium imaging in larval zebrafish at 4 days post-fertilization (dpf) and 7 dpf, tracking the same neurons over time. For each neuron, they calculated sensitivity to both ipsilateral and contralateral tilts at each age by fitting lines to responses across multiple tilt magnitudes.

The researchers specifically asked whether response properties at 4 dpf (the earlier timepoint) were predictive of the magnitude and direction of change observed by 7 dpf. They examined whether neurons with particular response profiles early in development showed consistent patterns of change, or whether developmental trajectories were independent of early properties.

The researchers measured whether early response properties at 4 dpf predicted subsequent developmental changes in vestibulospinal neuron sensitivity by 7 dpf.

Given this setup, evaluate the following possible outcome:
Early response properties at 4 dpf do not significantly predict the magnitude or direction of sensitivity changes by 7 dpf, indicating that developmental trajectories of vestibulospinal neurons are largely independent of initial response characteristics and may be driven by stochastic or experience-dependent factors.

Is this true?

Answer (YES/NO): NO